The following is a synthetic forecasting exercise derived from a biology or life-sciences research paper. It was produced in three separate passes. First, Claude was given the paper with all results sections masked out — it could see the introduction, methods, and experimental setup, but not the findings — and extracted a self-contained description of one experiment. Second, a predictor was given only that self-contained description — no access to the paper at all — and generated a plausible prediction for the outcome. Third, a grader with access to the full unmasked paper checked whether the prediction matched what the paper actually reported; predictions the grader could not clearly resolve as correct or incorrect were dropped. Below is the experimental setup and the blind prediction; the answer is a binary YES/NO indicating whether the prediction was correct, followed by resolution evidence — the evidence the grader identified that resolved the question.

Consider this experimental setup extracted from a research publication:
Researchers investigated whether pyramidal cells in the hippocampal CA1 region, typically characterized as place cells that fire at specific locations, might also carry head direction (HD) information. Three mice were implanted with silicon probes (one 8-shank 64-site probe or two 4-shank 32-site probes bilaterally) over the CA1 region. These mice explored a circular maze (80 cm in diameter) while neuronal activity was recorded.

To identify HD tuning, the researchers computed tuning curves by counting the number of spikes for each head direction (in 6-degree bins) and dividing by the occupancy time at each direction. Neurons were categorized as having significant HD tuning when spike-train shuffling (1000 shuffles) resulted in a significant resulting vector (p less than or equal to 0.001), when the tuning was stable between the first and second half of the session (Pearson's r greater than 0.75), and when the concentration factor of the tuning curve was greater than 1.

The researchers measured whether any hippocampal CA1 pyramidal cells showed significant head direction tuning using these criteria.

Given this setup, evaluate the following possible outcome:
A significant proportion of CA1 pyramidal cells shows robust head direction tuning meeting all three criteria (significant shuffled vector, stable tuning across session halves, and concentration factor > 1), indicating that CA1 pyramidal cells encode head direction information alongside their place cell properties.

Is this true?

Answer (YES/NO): NO